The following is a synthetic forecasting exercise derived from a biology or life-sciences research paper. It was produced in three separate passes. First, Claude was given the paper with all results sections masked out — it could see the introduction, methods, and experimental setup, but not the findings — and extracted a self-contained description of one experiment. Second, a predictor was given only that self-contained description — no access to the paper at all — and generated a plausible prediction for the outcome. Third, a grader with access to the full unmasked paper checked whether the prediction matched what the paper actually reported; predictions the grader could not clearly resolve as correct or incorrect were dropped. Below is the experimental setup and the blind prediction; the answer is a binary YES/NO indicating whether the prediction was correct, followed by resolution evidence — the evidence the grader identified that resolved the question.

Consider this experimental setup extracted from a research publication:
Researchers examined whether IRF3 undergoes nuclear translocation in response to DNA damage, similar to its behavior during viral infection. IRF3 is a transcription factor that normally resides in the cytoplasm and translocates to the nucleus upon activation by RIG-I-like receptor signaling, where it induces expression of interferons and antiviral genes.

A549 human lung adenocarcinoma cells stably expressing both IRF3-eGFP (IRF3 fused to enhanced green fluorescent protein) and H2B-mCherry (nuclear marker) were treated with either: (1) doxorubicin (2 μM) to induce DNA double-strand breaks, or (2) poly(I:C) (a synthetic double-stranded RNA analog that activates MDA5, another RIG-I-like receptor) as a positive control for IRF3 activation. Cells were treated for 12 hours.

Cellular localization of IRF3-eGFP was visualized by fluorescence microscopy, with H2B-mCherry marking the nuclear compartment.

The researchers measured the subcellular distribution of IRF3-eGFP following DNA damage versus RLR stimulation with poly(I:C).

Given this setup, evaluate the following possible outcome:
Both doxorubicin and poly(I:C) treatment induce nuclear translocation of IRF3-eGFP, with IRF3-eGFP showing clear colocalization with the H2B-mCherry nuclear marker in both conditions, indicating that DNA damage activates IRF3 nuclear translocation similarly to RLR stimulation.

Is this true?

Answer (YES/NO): NO